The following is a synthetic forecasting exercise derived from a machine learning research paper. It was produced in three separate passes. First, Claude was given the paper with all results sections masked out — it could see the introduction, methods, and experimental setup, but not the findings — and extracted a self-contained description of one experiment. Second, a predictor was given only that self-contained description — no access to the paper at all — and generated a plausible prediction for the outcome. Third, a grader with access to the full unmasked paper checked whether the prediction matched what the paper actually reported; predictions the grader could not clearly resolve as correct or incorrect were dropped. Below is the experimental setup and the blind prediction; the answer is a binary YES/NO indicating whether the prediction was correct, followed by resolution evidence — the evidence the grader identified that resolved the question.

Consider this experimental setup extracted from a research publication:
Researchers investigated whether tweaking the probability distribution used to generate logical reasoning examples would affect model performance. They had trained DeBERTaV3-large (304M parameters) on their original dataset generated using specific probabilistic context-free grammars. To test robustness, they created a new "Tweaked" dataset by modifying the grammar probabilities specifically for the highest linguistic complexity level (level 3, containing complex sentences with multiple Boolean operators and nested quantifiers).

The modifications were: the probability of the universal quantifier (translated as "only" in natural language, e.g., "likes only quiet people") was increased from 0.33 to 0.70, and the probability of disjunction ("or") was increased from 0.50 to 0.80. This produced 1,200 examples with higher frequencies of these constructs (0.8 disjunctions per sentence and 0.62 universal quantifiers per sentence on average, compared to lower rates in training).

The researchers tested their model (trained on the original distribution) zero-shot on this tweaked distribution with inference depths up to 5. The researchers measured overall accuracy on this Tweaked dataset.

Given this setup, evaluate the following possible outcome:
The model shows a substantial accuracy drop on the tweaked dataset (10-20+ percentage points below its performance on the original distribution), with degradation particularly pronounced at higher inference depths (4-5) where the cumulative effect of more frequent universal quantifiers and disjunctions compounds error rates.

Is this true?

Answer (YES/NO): NO